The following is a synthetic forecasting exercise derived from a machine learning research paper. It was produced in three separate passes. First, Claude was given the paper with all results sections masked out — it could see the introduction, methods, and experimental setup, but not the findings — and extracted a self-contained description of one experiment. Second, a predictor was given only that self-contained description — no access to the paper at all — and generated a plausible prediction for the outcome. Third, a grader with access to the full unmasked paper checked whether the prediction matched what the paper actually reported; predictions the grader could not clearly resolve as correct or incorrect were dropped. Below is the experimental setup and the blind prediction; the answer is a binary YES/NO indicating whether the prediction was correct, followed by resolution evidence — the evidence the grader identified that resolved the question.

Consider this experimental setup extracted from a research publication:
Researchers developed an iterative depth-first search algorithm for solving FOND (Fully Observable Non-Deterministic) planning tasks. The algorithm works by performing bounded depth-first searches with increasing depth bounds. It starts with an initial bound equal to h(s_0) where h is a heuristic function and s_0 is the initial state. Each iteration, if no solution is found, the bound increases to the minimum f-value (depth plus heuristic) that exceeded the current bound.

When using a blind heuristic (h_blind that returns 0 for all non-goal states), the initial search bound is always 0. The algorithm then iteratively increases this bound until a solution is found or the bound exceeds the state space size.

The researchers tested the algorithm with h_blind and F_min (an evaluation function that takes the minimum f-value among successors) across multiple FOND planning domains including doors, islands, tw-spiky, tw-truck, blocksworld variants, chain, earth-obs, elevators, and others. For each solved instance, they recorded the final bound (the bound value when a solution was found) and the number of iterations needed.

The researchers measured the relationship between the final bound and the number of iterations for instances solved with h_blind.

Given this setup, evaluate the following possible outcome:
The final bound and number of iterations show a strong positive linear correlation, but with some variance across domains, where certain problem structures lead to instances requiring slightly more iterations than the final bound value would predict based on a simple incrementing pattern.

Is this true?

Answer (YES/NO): NO